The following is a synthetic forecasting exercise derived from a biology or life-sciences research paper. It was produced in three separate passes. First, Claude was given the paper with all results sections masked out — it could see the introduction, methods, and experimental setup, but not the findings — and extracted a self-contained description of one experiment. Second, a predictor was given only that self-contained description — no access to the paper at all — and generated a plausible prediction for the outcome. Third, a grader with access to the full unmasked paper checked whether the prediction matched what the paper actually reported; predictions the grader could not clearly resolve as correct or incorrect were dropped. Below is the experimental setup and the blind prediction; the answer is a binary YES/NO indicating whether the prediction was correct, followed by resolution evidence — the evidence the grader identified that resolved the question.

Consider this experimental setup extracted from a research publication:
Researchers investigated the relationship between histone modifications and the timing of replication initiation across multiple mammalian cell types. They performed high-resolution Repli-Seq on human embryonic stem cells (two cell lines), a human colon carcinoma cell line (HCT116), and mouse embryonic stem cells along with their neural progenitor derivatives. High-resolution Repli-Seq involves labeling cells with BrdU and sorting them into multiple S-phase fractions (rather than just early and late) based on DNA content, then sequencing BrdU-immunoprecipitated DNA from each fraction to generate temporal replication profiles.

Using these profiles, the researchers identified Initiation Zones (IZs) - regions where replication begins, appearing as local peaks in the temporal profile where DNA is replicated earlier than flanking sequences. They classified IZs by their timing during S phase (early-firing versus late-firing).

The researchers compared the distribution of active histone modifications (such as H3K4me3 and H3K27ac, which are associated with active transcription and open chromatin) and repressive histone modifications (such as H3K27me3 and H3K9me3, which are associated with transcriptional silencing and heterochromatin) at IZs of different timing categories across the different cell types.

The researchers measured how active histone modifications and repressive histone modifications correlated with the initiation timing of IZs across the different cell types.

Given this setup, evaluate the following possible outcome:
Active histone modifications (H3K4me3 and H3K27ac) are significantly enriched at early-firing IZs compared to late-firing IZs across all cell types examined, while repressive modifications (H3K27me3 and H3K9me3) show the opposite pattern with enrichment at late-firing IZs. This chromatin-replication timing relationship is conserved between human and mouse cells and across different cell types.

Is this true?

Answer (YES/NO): NO